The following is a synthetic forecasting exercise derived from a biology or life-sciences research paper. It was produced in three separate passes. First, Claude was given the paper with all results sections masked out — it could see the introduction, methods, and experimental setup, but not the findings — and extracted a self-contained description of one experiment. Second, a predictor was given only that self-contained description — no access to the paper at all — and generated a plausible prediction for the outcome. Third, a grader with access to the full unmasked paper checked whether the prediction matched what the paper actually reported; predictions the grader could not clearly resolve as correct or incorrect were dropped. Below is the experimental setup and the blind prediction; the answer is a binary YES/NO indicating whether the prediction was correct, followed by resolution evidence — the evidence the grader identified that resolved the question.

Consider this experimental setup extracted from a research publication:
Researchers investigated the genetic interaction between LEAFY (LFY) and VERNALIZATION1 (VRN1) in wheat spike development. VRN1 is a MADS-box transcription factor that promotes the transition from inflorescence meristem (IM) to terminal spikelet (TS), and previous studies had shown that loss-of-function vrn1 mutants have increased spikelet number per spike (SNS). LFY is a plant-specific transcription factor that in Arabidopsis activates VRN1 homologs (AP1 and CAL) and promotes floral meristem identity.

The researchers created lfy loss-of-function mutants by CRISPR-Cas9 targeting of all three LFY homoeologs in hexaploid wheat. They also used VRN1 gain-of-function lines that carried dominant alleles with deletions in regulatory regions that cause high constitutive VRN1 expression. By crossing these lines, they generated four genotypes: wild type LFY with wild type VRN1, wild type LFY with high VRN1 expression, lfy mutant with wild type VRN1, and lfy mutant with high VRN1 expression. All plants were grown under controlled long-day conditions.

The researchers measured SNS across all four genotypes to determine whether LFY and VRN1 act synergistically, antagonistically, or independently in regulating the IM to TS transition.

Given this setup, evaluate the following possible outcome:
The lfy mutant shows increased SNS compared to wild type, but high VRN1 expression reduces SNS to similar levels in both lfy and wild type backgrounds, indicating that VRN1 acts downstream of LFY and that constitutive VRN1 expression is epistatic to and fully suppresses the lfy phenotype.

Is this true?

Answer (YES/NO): NO